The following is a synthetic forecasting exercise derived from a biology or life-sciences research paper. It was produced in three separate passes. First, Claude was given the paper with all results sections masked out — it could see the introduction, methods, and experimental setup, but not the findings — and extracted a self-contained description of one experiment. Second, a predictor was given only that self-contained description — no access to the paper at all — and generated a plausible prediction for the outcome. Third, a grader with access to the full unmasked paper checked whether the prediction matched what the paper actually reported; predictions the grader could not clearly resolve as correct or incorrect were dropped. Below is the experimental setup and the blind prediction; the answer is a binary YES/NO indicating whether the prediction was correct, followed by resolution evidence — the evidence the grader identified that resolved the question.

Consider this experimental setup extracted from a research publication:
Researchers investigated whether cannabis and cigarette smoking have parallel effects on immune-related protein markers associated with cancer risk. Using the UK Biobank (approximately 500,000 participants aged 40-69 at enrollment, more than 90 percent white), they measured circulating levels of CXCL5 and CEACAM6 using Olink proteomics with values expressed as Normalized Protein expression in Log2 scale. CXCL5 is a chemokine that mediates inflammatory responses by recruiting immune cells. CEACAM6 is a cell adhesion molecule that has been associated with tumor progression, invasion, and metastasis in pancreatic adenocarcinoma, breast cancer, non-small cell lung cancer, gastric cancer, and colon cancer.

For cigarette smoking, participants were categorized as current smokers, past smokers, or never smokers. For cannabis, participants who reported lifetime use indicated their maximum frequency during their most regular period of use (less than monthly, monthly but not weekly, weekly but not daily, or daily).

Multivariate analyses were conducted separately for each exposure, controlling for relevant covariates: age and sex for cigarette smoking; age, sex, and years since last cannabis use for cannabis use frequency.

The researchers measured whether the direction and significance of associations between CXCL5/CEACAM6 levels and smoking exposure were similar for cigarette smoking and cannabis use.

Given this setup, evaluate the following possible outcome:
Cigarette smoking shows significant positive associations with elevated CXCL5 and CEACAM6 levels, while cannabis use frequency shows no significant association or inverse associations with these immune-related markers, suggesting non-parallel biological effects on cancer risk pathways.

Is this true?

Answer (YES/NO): NO